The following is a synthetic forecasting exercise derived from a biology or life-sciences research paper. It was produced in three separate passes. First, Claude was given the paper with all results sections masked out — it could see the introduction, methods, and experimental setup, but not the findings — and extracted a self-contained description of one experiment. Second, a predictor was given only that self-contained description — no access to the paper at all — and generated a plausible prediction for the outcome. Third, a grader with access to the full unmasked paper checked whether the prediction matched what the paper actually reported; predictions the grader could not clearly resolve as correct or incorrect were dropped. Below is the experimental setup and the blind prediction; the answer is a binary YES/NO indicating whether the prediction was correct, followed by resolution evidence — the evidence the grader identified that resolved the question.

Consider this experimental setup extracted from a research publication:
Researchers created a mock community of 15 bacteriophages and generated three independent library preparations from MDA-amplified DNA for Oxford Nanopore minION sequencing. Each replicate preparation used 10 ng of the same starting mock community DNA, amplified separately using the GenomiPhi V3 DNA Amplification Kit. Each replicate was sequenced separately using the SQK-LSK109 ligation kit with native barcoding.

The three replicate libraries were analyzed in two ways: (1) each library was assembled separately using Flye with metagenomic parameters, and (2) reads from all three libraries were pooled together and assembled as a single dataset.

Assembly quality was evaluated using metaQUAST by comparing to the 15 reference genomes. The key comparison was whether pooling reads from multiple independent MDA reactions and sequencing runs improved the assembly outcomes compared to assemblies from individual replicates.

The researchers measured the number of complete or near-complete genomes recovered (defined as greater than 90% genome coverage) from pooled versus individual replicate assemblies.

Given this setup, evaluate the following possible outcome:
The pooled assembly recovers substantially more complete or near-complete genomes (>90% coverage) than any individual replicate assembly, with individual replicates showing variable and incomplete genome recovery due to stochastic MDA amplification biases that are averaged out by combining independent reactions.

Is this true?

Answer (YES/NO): NO